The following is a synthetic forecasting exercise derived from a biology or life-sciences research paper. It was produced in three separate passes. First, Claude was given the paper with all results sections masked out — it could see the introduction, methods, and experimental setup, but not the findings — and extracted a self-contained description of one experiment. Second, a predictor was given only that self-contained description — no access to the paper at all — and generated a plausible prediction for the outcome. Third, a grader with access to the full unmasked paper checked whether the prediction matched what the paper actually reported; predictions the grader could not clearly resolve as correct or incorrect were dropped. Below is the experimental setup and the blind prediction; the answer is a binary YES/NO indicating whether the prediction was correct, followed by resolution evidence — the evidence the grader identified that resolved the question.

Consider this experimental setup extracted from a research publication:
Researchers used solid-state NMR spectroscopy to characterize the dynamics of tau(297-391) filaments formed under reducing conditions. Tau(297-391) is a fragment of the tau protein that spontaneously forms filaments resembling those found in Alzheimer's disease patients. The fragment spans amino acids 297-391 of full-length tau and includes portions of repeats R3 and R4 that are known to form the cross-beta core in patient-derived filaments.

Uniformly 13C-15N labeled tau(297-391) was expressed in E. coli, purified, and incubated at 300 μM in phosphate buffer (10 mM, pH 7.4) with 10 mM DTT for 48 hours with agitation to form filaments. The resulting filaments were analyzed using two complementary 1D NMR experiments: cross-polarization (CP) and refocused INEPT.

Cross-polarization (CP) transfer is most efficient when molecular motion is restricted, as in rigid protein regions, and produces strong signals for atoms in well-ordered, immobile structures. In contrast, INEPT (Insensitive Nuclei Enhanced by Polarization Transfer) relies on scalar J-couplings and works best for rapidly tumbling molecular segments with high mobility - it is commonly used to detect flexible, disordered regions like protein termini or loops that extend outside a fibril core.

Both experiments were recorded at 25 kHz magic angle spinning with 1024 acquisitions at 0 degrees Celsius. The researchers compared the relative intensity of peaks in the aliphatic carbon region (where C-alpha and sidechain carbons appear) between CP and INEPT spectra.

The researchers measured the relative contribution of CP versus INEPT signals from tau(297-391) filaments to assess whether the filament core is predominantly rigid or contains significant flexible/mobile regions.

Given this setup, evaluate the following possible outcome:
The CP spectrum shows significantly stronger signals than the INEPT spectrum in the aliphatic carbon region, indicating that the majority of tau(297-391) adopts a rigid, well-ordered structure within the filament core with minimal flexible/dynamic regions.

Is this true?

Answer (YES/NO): YES